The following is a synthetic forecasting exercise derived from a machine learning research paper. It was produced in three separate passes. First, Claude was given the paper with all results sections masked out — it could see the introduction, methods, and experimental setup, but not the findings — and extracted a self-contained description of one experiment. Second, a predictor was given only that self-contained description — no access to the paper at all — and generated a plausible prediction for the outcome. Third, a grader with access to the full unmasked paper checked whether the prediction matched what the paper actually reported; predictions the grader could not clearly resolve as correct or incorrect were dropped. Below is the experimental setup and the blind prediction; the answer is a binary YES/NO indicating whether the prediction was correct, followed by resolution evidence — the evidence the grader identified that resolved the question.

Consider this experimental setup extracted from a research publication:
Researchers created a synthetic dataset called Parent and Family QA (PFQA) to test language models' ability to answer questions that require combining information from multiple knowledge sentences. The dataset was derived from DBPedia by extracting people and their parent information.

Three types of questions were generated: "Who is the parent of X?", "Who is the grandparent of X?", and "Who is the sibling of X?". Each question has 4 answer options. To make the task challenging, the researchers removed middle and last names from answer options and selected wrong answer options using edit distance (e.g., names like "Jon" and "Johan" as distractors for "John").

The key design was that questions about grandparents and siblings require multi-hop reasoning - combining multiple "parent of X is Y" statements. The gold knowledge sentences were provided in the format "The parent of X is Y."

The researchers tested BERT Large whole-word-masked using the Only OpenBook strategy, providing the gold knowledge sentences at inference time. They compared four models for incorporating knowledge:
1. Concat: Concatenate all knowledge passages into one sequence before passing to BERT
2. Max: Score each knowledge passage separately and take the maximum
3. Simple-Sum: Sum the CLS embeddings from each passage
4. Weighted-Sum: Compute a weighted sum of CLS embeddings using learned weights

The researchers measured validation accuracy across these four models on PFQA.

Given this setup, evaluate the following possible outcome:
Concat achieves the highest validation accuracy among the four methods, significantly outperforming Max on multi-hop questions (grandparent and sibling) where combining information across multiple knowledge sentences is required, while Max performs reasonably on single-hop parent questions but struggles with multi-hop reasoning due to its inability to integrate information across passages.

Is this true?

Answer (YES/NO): NO